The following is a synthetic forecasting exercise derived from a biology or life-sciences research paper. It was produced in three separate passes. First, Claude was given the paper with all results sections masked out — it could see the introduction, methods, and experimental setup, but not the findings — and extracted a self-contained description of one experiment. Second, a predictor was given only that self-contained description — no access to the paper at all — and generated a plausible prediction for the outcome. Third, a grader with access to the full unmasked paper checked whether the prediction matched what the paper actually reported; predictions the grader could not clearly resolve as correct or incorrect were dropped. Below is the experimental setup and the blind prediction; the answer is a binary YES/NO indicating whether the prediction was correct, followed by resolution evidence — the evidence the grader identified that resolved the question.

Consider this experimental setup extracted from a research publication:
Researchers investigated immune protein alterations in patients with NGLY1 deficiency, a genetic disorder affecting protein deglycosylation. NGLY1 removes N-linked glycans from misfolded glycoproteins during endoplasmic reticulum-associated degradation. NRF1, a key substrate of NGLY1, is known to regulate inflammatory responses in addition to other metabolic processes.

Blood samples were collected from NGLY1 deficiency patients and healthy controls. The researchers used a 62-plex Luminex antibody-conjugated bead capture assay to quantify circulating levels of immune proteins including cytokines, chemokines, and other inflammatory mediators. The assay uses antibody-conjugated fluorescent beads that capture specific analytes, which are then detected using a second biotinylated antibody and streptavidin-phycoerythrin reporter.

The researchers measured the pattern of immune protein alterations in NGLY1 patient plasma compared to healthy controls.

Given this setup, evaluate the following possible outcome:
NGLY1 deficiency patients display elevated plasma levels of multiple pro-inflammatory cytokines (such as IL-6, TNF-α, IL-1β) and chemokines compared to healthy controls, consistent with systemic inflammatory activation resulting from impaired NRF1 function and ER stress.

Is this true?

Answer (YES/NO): NO